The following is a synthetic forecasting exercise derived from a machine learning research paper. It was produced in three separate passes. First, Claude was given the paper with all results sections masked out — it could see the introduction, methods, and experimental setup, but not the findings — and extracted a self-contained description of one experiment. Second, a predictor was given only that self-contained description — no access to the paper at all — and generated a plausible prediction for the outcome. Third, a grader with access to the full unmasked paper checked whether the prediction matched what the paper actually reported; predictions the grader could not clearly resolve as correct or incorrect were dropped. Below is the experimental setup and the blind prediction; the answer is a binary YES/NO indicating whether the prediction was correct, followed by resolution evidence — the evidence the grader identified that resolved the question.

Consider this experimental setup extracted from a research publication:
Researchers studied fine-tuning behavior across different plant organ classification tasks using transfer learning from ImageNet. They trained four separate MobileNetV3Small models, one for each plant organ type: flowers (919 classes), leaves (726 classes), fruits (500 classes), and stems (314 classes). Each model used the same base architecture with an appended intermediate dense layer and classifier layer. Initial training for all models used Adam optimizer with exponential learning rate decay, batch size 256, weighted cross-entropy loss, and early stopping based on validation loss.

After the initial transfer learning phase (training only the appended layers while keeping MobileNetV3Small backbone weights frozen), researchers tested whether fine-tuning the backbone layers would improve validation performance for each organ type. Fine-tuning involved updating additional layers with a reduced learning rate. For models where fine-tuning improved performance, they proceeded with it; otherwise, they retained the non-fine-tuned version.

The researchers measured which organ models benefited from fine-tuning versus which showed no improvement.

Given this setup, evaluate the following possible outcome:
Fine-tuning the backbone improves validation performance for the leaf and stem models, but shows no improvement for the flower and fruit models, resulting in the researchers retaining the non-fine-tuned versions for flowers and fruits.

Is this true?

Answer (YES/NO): NO